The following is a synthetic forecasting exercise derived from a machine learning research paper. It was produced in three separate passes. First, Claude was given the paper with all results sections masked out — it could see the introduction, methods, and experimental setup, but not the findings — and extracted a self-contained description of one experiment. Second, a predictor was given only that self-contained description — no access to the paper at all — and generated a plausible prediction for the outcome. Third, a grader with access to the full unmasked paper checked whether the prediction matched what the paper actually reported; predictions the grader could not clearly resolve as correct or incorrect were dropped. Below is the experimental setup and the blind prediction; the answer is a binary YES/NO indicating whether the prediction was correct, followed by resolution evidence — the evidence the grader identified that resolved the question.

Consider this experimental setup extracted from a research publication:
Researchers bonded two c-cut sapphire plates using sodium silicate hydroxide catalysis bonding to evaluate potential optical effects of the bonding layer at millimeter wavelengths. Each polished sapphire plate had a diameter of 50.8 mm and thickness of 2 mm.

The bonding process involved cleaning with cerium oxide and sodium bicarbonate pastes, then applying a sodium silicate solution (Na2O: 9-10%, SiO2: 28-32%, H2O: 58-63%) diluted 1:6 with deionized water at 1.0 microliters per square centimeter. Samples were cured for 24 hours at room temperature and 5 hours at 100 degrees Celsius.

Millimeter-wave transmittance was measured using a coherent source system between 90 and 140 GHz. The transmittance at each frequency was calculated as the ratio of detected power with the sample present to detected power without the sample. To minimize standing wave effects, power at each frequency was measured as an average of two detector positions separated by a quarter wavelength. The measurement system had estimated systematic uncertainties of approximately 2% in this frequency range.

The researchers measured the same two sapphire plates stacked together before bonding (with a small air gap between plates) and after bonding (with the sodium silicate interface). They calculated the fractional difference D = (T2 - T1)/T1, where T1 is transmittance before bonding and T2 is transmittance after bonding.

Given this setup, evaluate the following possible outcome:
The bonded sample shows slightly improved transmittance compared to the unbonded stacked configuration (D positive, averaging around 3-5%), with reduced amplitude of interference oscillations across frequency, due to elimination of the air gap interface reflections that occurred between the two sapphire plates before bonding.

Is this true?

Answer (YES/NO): NO